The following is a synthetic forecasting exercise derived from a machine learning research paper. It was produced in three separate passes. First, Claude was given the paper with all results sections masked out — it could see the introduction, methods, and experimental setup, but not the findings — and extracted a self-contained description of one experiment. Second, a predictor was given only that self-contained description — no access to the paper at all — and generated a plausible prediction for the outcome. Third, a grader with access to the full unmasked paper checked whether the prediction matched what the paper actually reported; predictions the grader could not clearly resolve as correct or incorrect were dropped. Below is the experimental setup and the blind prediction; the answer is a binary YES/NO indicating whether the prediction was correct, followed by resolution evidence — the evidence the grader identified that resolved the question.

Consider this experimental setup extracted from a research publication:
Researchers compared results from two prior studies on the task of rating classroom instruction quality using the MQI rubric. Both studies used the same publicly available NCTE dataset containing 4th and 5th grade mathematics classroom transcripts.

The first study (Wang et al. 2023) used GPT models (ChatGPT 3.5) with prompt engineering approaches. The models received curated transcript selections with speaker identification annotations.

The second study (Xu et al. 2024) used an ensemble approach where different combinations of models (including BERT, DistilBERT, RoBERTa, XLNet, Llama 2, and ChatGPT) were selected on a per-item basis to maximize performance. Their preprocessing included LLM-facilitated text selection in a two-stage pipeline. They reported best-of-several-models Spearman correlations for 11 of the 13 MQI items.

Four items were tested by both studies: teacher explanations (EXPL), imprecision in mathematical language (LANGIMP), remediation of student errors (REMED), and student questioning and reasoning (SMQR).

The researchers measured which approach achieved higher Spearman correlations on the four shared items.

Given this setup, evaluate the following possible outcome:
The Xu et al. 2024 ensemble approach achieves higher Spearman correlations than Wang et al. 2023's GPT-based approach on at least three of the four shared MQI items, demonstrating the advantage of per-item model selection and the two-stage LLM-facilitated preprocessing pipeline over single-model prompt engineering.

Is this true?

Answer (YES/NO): YES